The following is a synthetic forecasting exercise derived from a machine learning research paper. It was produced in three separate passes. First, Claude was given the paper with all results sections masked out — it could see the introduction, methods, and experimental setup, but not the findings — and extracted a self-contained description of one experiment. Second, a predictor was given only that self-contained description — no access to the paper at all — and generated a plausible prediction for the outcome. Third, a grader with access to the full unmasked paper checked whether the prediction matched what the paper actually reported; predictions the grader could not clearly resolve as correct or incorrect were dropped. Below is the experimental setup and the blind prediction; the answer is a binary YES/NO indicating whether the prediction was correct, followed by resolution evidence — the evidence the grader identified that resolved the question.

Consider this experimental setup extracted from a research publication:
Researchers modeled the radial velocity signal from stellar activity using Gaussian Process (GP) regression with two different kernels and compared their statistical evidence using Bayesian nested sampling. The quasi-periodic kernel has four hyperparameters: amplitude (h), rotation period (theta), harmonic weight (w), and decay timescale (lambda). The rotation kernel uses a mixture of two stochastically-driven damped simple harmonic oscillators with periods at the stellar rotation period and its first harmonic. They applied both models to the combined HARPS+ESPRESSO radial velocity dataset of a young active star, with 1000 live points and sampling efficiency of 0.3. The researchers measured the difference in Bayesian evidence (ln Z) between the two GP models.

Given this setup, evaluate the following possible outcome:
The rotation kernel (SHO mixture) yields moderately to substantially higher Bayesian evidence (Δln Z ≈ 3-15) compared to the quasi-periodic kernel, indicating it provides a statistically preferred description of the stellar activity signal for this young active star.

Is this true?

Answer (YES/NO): NO